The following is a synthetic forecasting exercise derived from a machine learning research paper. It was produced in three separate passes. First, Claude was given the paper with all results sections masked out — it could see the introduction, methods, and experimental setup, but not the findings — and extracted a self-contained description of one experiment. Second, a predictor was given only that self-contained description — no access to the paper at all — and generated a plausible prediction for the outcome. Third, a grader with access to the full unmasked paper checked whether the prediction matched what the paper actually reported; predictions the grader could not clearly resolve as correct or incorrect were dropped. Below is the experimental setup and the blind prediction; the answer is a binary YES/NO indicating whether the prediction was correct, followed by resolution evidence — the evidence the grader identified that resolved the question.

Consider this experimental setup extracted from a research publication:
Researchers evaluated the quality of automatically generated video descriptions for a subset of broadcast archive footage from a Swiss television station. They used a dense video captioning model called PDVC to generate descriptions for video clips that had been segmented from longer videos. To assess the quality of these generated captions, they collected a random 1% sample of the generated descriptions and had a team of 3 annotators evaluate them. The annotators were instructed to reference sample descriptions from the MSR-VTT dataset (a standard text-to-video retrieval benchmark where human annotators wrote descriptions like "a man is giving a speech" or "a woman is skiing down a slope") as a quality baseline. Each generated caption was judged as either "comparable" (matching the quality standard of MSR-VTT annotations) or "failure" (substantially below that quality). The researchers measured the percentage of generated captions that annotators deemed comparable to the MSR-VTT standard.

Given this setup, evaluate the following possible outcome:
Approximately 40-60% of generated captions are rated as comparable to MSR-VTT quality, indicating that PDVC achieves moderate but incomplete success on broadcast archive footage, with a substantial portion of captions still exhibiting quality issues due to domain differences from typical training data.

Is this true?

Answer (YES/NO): NO